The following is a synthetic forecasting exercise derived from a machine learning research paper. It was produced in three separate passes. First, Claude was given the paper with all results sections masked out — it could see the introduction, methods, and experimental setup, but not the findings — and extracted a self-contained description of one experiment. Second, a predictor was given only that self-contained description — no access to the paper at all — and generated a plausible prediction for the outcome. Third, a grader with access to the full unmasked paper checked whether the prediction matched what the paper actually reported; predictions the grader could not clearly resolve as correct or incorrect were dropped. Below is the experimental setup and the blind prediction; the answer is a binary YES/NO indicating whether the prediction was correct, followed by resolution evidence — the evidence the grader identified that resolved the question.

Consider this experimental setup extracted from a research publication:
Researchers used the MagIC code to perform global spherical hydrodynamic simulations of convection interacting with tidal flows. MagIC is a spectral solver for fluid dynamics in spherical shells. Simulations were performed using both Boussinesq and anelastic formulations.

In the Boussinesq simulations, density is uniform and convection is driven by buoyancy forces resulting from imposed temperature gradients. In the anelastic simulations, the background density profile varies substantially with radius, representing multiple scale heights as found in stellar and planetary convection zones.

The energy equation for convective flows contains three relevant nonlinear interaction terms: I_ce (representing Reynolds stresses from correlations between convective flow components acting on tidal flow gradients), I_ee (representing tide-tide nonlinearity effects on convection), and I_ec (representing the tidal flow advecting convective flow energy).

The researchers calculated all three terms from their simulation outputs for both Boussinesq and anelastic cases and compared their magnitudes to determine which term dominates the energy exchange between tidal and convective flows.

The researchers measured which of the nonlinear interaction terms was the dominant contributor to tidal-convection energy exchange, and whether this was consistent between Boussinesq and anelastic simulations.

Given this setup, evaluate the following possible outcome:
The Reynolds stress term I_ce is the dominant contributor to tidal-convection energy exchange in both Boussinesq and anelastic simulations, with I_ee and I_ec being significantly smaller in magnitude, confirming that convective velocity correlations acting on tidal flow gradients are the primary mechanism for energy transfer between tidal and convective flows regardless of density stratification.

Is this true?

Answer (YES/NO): YES